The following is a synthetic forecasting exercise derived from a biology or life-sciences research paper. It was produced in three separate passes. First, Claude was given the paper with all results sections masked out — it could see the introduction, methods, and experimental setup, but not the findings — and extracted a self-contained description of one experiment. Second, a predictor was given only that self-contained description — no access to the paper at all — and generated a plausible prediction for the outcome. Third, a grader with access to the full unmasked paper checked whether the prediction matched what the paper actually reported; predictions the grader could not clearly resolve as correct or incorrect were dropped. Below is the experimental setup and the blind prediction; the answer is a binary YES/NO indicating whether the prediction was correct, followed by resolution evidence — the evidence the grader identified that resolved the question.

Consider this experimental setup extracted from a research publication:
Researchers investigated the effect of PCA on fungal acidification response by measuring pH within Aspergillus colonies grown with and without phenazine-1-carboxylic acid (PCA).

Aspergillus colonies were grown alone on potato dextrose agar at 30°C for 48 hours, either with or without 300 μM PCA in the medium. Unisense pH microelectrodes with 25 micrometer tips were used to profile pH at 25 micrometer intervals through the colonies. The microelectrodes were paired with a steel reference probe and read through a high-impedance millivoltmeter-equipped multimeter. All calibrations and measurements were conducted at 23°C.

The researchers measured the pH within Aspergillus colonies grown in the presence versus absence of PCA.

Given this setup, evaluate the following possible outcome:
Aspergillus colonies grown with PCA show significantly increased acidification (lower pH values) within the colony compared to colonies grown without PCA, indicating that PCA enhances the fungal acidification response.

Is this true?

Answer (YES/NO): YES